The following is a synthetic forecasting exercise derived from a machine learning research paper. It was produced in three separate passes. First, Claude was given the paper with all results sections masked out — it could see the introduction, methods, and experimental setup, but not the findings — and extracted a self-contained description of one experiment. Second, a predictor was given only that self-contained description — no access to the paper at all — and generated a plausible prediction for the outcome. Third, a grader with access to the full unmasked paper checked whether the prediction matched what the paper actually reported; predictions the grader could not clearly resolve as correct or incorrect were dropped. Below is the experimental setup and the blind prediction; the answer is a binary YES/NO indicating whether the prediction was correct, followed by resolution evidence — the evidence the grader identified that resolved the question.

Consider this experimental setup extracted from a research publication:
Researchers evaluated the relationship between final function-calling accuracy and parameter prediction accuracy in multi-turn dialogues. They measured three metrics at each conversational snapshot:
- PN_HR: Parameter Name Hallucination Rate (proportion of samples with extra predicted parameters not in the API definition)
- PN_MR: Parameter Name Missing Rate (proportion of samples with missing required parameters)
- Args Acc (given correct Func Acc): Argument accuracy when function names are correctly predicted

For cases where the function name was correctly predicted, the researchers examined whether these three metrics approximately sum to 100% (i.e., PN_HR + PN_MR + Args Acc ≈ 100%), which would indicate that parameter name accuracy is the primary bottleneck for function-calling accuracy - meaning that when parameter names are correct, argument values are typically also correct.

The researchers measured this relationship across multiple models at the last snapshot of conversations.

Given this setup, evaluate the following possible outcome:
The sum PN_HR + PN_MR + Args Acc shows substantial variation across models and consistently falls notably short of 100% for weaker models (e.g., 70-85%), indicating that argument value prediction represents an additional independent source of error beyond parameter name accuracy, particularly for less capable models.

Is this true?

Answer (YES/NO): NO